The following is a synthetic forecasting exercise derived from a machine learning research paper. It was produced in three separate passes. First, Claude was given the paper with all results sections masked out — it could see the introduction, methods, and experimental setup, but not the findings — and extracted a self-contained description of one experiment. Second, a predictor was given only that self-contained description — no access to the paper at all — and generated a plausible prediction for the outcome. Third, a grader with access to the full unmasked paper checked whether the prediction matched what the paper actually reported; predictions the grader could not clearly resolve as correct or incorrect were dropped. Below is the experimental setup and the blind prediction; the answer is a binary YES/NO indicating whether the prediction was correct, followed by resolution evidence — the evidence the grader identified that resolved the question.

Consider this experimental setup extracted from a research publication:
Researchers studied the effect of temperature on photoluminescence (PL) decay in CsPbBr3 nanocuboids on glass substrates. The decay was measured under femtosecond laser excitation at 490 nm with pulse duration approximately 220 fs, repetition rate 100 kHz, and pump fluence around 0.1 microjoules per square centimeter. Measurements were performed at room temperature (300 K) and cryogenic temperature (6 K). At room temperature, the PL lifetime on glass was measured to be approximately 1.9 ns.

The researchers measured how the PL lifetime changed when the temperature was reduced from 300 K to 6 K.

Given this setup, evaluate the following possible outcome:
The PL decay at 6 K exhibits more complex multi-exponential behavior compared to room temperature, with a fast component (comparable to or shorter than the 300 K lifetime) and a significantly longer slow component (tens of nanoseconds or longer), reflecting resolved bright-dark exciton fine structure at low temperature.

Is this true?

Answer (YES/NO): NO